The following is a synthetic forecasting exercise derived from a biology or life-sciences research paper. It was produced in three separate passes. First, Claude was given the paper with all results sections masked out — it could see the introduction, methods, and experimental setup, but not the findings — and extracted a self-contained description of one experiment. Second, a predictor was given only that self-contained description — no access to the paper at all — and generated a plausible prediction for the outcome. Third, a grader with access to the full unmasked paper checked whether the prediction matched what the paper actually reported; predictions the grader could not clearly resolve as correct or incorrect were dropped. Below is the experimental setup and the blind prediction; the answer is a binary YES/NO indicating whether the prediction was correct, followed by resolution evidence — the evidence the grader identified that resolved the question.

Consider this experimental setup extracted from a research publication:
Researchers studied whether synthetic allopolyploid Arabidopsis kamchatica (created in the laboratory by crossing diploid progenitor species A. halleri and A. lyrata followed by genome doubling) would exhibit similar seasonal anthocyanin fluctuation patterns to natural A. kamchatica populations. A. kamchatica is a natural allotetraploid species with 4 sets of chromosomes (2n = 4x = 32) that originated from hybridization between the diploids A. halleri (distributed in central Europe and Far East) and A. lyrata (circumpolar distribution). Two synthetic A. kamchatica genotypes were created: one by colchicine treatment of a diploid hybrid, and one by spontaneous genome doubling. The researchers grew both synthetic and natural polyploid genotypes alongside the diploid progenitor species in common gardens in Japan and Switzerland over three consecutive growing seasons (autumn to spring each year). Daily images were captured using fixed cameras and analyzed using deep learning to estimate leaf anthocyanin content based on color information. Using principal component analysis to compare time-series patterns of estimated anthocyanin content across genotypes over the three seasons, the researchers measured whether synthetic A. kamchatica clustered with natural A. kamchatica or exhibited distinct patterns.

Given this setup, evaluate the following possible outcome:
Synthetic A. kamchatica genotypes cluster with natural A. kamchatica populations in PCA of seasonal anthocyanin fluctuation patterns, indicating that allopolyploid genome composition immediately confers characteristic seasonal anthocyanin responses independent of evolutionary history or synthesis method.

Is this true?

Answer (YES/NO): NO